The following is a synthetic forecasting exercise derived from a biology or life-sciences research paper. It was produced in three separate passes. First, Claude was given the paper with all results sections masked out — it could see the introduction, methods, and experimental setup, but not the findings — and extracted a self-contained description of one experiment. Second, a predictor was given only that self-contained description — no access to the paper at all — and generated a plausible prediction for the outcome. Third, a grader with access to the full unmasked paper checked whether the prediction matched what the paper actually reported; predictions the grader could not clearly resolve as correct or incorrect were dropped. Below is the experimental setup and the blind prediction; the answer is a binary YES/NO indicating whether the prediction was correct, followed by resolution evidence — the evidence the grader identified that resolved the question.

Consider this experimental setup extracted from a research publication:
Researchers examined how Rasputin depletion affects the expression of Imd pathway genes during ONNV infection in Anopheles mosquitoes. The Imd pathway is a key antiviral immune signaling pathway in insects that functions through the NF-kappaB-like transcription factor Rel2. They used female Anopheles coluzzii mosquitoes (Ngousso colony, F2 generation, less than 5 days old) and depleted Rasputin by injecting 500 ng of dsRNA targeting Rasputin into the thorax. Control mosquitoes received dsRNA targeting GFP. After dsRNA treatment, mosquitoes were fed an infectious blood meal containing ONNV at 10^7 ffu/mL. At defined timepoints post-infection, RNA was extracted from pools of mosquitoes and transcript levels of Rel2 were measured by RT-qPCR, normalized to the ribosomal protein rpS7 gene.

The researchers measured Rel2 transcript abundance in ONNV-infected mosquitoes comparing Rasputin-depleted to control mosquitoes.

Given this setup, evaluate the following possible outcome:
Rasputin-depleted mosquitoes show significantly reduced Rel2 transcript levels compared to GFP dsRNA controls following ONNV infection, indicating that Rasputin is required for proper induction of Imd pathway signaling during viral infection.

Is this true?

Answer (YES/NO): NO